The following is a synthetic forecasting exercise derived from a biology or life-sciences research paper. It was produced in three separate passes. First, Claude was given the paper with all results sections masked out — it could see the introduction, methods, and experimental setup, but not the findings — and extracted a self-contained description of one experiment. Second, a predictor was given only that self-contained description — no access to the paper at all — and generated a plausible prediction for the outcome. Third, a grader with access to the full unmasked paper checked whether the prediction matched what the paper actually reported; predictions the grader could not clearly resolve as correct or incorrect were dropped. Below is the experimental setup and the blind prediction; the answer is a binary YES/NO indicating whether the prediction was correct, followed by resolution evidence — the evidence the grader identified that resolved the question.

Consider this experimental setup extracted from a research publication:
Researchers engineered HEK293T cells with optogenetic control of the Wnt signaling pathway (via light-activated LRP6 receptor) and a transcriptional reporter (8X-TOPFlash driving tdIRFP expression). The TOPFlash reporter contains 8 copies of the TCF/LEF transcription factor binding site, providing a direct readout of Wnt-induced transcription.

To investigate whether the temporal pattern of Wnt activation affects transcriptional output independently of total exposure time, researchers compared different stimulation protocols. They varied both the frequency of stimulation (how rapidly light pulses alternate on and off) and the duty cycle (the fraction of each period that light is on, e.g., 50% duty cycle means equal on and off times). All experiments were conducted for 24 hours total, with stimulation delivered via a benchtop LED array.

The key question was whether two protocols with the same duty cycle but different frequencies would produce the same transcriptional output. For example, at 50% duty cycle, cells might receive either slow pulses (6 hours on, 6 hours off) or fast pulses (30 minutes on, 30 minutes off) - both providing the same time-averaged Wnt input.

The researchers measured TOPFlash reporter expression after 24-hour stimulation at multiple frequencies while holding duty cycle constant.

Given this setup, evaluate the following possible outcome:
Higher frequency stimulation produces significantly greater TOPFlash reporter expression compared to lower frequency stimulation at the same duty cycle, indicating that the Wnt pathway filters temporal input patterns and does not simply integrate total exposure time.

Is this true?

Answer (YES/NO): NO